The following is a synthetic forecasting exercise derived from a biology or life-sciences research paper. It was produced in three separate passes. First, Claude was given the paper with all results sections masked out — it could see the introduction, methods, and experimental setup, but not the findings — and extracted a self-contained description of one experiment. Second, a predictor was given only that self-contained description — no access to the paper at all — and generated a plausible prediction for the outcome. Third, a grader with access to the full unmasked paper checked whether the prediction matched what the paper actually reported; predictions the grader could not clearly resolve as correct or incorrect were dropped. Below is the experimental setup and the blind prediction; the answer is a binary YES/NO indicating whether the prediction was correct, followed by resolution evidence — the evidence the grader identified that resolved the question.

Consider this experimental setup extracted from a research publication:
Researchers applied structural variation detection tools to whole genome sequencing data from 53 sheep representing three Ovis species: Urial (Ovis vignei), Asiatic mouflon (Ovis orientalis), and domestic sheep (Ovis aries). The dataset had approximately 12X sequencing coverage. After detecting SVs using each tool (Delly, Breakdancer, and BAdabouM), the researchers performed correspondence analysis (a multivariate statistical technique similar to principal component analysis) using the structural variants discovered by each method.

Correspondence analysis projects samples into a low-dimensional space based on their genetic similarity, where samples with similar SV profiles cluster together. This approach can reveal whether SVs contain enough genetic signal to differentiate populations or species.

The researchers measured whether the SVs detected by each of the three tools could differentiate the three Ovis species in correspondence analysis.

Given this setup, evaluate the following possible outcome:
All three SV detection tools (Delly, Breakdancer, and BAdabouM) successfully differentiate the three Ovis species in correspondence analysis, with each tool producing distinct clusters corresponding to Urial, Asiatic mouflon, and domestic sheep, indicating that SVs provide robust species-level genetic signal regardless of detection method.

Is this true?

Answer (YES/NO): YES